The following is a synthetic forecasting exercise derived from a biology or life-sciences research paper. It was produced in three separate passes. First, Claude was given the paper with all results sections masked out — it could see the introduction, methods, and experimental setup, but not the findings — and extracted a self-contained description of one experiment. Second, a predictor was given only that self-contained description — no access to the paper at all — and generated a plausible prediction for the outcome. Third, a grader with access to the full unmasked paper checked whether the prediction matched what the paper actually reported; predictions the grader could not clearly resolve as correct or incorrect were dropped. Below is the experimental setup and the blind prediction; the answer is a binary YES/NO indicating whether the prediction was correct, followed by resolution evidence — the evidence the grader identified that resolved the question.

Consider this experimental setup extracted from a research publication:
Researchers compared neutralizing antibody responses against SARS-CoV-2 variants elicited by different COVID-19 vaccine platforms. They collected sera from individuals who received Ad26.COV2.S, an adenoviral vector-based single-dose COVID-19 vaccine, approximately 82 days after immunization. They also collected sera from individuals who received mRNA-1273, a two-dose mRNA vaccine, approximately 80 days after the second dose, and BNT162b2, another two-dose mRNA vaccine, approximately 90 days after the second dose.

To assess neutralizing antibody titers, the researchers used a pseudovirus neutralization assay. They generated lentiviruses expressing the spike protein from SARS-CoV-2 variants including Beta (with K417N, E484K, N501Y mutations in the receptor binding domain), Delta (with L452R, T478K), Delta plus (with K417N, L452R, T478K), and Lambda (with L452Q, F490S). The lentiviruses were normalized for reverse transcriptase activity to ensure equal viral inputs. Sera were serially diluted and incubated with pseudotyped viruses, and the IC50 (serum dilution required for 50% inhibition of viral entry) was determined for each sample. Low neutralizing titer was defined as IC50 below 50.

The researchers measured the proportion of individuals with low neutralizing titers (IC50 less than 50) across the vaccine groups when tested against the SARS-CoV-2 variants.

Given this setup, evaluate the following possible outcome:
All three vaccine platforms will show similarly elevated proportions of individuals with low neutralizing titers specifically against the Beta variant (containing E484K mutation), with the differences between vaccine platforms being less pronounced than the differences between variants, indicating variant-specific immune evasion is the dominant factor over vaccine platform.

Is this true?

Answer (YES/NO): NO